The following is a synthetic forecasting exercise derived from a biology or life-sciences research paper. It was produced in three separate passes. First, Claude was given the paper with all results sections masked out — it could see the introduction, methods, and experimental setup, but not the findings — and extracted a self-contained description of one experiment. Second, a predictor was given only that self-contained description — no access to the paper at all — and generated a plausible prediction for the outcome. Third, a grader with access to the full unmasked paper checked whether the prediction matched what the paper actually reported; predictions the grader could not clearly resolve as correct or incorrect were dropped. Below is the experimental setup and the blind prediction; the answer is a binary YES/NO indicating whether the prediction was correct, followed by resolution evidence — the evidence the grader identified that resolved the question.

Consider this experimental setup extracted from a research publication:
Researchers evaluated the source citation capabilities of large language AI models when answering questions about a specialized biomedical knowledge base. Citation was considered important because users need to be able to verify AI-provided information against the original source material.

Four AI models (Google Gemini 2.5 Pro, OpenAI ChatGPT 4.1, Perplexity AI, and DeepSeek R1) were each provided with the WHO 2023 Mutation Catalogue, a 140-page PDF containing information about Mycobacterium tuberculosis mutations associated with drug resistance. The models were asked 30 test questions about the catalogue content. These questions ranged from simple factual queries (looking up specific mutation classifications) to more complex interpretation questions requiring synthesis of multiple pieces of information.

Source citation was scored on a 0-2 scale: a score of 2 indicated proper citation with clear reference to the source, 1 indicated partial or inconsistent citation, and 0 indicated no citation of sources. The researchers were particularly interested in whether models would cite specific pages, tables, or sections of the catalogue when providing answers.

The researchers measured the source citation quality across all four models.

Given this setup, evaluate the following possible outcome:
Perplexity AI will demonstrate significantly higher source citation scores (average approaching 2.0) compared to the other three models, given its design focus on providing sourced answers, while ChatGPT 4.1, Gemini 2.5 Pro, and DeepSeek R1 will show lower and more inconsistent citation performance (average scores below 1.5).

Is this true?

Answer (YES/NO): NO